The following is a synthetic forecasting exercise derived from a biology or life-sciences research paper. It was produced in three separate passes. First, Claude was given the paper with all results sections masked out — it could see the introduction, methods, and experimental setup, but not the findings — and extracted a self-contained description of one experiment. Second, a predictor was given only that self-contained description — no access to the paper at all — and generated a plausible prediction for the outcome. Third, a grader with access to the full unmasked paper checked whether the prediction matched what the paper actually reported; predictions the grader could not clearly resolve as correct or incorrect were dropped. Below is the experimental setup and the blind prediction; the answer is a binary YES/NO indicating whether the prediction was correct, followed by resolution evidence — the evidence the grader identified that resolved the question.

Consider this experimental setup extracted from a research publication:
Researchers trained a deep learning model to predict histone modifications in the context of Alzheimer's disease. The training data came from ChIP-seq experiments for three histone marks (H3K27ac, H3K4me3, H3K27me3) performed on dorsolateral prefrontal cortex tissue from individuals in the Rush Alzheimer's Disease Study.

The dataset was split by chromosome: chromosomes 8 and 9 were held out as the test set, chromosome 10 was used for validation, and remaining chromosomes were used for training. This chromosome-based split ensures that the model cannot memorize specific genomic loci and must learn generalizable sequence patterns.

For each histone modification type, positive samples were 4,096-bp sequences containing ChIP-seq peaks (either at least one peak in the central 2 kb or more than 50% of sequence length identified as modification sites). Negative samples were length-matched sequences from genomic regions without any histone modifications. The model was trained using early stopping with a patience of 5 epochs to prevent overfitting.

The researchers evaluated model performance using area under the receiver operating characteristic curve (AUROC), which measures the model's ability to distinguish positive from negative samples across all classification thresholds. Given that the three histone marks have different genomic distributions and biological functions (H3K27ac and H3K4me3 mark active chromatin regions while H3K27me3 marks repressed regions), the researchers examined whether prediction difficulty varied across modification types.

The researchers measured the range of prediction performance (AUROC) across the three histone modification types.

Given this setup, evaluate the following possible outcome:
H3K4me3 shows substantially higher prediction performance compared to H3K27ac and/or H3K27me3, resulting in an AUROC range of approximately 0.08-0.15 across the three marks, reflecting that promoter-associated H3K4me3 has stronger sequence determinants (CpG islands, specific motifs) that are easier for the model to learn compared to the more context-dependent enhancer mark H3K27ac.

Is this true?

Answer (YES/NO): YES